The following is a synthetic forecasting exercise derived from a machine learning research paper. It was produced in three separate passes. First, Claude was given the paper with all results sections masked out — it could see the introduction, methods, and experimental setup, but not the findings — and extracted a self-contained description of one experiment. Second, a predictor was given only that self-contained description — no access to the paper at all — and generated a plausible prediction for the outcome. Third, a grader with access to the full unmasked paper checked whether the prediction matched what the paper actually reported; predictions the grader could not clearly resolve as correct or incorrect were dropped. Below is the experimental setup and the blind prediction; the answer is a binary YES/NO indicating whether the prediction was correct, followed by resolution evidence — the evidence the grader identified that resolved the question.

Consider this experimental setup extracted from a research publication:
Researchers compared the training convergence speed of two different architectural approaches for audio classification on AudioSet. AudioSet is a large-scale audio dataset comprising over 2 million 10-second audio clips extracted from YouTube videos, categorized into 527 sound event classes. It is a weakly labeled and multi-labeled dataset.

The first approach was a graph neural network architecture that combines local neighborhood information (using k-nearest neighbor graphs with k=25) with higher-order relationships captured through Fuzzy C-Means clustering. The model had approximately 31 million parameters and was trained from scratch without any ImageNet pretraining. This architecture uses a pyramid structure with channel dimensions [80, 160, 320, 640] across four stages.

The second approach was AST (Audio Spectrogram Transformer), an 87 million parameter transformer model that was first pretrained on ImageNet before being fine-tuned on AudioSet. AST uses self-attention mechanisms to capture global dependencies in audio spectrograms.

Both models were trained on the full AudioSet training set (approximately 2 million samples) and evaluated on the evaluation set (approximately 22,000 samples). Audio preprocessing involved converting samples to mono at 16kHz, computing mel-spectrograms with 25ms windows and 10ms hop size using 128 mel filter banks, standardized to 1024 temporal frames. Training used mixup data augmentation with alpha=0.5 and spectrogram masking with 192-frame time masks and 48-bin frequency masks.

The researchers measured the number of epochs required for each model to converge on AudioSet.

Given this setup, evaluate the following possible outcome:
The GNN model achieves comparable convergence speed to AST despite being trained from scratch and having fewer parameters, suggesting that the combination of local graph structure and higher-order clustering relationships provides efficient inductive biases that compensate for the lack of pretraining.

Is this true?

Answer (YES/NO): NO